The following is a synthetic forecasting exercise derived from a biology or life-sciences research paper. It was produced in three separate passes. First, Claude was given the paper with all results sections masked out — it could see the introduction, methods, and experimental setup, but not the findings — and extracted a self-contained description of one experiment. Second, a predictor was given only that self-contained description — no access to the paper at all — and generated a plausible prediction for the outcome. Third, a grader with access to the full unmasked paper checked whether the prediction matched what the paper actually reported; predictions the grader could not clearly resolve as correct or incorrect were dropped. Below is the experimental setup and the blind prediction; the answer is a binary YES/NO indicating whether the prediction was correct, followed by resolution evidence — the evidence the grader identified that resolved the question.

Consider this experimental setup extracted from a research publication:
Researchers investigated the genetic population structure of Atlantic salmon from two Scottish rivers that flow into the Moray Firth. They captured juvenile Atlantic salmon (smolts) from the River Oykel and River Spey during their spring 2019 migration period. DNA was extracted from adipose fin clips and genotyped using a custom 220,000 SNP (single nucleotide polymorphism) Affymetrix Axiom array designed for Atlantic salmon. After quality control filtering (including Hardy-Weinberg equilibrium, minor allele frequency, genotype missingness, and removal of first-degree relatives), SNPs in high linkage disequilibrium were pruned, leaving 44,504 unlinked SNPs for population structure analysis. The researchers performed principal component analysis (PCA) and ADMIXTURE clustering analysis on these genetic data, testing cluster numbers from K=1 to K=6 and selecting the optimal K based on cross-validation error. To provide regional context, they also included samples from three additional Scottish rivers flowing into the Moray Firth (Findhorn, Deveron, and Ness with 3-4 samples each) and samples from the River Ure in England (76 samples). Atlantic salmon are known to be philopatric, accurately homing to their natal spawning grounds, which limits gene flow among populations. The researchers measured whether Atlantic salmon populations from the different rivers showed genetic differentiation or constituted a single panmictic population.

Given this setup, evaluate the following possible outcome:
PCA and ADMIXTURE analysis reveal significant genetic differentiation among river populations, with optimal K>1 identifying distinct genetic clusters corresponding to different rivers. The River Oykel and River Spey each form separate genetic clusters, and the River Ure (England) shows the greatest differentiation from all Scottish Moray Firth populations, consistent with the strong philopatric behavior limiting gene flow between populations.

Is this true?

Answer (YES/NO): YES